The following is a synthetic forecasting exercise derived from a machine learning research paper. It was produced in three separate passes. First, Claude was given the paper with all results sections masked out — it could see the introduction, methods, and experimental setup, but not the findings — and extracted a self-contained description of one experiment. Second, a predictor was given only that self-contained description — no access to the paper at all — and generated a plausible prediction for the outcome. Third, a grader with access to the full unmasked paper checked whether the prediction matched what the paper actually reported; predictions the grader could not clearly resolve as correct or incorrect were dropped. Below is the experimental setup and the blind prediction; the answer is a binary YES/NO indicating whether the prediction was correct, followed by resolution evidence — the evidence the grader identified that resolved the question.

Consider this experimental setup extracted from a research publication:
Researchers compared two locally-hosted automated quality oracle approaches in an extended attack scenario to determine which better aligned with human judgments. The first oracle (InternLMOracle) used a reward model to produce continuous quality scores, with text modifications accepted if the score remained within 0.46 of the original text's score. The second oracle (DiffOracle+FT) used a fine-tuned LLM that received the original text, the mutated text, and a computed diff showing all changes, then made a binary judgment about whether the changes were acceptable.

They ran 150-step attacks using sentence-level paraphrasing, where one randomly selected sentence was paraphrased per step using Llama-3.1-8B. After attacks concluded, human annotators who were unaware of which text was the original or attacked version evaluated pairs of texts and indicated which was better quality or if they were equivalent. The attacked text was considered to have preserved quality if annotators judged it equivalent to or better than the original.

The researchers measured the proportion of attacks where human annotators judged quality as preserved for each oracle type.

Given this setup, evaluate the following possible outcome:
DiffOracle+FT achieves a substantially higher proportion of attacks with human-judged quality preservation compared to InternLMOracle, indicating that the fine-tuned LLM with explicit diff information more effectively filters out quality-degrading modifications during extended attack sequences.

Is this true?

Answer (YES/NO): NO